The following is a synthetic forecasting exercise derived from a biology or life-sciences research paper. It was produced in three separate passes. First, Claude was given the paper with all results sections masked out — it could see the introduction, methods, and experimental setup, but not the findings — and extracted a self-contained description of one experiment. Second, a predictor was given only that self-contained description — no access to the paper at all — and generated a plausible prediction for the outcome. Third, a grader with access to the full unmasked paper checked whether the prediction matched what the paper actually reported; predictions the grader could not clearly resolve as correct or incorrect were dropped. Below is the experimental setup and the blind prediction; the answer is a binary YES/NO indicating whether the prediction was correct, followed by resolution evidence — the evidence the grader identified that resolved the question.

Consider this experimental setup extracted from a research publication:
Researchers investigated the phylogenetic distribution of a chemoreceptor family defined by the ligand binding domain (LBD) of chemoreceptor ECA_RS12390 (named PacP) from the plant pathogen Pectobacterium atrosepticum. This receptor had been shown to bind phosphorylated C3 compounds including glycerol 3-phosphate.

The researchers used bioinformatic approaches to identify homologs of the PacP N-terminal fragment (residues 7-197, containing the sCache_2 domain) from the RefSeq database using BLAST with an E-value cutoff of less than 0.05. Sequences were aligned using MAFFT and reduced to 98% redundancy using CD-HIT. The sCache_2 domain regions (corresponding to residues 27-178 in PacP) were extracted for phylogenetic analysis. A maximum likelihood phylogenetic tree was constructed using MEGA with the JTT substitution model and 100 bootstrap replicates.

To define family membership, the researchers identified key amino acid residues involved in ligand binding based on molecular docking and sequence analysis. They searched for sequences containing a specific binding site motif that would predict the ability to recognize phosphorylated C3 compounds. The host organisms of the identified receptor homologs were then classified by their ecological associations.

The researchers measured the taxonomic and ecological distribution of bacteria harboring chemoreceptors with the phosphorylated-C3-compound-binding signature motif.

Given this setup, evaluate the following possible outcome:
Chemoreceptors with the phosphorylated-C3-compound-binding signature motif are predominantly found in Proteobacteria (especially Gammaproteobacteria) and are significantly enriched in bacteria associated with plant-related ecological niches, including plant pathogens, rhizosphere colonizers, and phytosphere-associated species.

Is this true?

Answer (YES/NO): YES